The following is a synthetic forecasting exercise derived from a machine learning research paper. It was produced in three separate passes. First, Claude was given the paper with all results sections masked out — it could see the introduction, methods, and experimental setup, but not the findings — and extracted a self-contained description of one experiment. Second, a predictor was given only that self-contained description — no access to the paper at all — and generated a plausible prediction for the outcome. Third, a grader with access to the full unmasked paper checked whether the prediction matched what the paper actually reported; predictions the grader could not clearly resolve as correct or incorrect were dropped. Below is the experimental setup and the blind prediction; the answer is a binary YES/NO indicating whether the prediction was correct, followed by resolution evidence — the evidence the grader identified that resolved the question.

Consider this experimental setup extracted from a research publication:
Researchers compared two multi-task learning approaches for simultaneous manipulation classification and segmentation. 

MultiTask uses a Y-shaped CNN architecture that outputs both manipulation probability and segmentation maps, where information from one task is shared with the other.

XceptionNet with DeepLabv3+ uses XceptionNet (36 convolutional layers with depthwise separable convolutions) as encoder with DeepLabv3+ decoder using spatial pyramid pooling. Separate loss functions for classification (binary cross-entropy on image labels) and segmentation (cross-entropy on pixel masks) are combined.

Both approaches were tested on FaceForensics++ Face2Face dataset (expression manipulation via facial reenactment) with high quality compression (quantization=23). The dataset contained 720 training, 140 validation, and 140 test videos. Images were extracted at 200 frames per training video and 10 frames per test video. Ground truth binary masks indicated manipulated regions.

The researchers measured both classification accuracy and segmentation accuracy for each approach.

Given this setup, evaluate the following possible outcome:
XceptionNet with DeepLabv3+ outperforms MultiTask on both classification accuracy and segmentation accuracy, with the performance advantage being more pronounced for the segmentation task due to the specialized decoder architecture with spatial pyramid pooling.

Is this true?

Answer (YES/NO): YES